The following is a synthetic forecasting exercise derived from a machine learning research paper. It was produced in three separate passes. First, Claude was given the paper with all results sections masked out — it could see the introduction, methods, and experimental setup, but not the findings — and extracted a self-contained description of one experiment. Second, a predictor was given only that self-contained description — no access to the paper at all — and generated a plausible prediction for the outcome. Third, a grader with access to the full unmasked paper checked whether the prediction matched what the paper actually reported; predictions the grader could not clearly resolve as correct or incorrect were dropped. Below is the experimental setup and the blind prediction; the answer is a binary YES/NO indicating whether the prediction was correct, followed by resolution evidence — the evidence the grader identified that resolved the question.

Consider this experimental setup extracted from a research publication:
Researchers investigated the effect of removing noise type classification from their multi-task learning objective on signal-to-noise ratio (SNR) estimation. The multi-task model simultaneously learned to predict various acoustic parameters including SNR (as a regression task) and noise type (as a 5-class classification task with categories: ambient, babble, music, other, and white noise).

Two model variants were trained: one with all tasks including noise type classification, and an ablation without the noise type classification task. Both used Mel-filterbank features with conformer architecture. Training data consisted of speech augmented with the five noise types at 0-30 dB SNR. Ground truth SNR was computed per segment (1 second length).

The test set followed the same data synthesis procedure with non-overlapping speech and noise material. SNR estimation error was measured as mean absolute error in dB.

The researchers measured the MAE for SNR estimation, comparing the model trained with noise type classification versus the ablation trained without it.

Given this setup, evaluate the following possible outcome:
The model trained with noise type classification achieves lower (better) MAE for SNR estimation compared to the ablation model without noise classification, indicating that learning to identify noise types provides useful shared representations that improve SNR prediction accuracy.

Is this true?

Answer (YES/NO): NO